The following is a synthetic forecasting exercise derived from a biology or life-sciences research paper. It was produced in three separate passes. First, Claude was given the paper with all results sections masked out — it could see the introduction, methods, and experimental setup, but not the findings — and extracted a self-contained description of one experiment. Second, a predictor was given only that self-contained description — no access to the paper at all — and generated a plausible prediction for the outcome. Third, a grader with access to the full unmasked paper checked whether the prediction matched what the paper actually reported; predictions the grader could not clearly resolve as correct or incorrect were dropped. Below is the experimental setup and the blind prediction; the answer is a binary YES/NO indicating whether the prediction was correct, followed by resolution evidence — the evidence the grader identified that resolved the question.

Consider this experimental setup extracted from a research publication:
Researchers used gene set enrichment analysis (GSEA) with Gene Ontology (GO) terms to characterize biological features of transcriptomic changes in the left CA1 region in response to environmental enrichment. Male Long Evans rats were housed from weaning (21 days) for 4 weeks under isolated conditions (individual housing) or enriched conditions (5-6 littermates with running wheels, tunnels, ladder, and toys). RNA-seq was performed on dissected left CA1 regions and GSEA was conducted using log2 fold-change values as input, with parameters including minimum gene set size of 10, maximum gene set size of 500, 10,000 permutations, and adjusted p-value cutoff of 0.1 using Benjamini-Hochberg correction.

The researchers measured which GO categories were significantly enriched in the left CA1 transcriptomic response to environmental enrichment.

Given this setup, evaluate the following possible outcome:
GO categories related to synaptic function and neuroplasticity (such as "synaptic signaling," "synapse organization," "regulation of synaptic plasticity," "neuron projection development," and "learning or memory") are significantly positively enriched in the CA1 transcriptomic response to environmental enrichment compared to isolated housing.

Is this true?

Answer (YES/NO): NO